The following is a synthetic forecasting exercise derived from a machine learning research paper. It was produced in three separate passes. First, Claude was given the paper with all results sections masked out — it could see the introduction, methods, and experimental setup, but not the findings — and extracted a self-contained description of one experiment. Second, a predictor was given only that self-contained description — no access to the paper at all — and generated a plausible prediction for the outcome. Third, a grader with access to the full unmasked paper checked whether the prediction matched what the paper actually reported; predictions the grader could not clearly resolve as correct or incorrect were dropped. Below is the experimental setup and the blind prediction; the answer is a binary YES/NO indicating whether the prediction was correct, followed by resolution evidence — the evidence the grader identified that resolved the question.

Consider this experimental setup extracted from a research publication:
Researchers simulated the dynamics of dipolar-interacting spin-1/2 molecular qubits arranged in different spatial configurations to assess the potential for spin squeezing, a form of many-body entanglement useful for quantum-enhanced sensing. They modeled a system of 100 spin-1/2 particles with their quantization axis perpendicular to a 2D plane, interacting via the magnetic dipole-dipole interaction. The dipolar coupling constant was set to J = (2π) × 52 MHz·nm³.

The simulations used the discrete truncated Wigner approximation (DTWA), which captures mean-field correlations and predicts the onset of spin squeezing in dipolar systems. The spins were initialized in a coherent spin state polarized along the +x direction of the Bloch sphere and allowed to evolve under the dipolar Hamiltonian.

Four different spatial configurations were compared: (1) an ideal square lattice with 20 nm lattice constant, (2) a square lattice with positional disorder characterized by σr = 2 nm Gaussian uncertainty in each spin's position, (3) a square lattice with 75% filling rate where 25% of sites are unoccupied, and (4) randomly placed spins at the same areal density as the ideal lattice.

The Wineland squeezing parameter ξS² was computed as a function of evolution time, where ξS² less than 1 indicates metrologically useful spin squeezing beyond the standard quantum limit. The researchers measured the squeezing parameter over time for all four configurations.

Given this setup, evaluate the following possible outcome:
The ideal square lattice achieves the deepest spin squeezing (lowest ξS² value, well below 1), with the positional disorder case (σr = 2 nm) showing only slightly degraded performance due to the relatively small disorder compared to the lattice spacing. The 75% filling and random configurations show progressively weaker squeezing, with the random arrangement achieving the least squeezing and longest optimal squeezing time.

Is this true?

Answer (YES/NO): NO